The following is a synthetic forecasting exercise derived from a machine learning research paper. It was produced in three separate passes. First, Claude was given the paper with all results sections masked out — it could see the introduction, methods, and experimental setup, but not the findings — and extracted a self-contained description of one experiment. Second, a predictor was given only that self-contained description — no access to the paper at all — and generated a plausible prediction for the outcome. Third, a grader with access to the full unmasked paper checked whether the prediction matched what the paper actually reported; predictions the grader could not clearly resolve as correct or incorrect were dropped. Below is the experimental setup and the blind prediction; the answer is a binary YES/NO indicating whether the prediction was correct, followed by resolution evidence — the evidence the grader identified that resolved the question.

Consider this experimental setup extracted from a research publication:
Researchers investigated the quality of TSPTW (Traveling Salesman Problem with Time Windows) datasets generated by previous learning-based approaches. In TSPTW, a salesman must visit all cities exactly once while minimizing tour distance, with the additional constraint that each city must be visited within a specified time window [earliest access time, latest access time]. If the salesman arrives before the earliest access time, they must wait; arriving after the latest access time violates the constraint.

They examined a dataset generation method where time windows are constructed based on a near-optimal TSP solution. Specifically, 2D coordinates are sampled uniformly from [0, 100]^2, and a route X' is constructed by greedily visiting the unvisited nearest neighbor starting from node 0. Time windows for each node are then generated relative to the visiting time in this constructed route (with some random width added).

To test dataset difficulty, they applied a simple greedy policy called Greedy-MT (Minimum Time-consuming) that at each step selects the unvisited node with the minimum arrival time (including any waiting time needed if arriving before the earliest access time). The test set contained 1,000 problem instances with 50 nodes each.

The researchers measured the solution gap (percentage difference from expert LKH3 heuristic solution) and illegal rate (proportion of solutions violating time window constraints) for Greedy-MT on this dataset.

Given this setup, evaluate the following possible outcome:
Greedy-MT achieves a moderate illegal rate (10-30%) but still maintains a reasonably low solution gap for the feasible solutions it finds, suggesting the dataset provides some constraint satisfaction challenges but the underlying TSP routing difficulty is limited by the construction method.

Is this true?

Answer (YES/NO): NO